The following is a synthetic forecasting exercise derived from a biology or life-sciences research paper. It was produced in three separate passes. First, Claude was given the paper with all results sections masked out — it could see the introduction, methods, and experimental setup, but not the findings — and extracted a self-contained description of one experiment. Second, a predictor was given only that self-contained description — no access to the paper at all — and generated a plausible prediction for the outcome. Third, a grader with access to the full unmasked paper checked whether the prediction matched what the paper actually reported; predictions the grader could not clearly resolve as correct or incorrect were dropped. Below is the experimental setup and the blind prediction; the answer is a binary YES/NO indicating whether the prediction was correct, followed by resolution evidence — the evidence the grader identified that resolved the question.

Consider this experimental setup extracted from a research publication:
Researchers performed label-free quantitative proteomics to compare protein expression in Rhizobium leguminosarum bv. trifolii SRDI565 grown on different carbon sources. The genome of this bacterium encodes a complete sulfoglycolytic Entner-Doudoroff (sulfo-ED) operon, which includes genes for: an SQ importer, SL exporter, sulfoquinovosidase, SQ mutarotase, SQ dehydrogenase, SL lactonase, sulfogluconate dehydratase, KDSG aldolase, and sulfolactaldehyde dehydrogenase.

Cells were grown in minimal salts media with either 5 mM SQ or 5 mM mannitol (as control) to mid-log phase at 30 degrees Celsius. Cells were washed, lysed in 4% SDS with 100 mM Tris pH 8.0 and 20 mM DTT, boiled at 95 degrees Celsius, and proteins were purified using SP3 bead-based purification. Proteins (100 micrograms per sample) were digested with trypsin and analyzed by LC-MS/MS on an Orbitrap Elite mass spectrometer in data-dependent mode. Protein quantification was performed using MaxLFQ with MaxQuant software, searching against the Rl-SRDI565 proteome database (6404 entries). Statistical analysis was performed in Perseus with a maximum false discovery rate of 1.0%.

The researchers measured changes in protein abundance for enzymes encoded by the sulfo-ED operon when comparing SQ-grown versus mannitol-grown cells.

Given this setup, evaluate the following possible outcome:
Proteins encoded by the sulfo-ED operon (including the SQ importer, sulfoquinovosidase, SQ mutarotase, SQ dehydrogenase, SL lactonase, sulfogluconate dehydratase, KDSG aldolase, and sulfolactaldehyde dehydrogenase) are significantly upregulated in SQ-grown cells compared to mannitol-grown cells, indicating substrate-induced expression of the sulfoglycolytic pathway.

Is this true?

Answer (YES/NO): NO